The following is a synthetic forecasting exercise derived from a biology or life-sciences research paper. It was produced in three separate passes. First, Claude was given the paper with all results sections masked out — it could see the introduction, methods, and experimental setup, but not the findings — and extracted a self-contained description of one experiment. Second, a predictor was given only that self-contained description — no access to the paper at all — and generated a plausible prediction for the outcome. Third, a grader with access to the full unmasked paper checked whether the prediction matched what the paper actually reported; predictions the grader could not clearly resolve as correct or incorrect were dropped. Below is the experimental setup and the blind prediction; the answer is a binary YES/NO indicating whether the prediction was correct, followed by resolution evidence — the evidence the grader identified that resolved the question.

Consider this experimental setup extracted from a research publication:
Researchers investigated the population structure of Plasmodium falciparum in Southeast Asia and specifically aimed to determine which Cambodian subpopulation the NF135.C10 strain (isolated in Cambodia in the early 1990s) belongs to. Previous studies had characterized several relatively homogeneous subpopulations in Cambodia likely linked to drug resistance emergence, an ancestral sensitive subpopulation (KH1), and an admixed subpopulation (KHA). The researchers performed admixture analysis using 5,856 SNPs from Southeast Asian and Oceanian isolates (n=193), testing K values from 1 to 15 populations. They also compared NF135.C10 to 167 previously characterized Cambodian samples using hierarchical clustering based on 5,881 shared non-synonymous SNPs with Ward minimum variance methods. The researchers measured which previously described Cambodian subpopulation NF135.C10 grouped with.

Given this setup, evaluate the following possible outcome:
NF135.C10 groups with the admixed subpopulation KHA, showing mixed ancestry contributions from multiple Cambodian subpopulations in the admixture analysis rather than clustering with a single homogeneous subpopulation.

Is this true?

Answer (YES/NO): YES